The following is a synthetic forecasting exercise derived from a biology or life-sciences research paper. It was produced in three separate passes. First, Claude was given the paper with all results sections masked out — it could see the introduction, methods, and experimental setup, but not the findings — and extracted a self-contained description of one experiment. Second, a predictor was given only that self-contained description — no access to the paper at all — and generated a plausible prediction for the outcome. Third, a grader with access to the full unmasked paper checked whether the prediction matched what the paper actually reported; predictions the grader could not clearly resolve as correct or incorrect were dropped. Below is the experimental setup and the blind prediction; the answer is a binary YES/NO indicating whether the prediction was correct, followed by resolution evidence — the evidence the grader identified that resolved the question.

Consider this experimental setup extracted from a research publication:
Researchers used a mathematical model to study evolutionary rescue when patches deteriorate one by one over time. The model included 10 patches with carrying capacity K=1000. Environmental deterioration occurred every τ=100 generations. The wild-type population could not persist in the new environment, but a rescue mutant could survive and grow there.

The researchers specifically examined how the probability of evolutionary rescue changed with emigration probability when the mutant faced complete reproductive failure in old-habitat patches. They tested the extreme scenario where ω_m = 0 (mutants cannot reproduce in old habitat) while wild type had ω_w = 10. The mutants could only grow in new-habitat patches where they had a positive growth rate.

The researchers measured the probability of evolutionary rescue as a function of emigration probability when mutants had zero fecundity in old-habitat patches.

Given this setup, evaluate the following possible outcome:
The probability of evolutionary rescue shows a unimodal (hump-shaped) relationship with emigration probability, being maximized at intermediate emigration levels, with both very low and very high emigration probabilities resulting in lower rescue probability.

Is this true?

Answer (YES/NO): YES